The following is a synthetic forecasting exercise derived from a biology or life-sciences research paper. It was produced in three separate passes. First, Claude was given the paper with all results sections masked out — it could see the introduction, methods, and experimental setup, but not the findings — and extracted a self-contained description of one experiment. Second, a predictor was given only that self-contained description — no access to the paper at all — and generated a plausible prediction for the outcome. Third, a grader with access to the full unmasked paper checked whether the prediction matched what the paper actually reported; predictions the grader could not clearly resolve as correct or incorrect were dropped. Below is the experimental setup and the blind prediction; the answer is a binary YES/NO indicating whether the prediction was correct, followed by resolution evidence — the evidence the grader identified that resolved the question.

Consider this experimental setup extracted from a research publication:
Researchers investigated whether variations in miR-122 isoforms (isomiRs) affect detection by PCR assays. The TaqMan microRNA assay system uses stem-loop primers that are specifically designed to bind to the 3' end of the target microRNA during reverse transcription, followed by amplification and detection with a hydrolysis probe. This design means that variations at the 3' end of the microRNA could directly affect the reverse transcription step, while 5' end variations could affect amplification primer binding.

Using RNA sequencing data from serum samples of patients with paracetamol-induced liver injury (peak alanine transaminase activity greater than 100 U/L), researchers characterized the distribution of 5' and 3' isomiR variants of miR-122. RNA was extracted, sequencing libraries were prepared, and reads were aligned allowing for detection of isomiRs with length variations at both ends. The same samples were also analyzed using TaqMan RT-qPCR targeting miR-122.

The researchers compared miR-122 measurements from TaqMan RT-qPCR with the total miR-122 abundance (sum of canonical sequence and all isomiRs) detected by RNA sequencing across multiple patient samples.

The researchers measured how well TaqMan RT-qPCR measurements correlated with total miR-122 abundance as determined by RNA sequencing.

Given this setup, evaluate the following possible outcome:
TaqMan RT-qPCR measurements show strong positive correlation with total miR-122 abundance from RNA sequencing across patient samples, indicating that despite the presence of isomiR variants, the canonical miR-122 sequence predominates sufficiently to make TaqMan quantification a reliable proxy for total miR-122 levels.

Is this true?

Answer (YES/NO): NO